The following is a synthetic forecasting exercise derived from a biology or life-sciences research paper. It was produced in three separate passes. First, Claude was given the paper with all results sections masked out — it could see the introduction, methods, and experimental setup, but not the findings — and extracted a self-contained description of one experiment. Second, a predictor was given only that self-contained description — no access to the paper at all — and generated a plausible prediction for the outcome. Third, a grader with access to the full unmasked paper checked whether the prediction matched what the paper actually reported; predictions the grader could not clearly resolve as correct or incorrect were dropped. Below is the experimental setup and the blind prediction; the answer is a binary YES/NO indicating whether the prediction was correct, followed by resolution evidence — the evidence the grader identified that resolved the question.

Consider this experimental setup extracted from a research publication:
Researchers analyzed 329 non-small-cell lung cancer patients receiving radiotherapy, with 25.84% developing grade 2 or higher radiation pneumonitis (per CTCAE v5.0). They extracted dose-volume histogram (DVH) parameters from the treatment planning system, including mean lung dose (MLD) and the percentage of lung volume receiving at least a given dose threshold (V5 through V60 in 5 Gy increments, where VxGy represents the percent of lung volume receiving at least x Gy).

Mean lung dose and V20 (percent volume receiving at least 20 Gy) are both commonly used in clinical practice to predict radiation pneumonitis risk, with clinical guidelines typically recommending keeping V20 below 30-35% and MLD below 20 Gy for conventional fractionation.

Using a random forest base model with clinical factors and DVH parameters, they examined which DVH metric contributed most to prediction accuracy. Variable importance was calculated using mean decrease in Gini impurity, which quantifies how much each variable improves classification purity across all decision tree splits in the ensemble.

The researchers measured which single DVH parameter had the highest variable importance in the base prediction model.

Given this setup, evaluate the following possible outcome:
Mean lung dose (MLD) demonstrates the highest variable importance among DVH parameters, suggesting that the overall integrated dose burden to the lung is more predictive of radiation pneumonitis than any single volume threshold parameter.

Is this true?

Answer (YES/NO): NO